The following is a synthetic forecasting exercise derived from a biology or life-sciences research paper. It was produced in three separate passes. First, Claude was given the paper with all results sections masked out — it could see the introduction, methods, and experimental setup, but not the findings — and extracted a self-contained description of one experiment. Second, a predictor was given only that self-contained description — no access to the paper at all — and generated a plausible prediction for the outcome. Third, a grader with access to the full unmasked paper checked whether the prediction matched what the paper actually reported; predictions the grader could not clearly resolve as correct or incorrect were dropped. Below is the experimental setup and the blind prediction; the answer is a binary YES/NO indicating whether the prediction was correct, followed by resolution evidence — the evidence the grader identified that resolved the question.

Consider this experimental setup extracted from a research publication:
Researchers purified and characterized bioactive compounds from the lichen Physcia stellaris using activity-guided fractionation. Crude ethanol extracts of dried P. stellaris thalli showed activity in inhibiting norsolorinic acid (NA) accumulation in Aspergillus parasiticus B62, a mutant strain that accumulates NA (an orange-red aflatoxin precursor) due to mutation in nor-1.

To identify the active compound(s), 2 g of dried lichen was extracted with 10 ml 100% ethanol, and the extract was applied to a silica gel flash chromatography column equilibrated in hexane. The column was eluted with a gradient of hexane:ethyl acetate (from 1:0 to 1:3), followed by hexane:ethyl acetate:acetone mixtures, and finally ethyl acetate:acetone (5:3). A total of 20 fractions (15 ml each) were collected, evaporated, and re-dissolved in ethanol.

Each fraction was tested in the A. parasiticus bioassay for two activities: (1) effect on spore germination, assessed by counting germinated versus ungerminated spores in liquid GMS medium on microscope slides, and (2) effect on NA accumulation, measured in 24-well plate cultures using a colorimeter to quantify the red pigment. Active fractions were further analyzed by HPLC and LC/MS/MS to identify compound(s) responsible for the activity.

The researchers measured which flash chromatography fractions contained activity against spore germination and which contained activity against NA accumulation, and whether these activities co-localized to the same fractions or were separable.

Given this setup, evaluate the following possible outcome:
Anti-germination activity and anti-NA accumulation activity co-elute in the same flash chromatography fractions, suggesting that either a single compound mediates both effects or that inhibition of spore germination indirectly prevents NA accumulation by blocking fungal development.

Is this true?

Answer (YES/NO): YES